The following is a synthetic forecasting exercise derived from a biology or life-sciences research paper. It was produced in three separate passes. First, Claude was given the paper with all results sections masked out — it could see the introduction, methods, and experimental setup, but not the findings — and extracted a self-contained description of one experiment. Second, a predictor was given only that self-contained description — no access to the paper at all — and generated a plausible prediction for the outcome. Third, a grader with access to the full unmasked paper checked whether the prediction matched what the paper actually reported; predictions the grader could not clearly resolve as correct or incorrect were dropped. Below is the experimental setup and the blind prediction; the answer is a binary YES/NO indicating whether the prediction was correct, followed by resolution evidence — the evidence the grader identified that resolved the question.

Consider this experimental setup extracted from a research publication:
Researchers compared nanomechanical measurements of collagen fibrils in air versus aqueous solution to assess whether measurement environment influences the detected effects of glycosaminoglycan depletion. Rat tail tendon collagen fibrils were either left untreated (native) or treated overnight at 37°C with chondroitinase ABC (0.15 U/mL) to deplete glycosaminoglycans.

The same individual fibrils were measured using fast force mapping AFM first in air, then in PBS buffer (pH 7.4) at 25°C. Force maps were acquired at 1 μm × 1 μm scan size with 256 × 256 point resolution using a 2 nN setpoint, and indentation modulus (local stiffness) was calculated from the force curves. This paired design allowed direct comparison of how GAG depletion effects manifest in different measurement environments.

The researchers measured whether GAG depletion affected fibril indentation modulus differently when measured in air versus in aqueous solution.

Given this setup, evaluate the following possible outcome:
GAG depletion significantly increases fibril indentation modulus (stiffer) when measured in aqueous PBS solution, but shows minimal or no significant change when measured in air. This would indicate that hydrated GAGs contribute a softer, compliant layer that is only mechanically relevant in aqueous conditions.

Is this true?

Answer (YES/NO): NO